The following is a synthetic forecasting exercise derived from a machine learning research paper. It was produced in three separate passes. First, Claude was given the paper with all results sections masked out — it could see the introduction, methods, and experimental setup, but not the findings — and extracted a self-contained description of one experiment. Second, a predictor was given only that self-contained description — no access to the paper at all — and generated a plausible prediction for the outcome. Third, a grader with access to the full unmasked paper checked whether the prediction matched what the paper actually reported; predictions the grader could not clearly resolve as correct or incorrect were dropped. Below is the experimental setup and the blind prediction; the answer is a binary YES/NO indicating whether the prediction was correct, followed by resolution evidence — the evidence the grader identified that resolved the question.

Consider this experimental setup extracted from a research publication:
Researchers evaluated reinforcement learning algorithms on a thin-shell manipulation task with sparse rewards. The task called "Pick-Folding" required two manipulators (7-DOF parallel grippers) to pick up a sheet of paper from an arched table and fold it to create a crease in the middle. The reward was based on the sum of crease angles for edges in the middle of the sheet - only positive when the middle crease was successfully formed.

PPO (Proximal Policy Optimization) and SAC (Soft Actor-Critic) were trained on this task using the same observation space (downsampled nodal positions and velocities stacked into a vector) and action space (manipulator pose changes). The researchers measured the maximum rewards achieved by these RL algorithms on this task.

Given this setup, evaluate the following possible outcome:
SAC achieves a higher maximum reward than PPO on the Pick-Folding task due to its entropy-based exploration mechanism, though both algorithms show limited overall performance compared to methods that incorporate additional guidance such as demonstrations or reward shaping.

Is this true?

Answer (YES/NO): NO